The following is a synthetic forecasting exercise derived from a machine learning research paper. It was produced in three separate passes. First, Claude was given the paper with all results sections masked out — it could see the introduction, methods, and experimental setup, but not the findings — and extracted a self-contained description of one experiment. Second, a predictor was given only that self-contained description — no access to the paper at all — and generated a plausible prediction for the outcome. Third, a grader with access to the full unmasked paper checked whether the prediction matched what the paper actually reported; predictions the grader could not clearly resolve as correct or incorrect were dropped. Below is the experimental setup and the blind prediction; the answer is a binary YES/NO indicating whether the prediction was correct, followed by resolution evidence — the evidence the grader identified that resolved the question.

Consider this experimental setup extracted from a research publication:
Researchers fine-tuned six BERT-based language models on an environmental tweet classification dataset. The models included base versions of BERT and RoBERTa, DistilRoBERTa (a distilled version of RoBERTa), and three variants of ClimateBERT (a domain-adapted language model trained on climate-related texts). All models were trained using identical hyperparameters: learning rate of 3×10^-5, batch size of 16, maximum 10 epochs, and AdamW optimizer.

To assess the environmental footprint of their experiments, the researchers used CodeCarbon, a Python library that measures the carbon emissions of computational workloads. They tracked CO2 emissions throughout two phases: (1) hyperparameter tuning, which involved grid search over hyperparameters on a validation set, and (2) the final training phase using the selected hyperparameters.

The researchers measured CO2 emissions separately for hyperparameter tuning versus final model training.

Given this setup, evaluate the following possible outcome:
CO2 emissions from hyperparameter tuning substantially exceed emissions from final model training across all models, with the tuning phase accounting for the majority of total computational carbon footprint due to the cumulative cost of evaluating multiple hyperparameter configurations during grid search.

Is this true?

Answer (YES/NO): YES